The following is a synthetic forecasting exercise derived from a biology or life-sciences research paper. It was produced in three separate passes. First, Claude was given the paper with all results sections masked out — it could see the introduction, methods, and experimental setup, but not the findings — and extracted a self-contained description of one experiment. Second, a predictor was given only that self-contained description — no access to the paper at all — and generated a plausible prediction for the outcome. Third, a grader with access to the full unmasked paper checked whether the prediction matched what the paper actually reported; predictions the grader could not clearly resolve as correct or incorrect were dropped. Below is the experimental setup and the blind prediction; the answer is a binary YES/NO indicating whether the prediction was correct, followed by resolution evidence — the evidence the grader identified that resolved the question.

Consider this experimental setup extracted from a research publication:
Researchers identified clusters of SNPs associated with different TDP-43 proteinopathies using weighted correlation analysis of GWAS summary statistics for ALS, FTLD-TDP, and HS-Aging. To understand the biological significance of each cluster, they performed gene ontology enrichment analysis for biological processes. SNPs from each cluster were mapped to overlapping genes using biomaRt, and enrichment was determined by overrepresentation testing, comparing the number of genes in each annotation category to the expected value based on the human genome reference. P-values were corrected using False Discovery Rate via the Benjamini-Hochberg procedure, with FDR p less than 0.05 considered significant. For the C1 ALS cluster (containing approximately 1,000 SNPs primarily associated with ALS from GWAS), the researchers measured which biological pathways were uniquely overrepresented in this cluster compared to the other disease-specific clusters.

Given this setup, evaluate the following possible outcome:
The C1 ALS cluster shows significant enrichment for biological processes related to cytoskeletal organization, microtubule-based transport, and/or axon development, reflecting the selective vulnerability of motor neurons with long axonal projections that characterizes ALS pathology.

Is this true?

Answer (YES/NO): YES